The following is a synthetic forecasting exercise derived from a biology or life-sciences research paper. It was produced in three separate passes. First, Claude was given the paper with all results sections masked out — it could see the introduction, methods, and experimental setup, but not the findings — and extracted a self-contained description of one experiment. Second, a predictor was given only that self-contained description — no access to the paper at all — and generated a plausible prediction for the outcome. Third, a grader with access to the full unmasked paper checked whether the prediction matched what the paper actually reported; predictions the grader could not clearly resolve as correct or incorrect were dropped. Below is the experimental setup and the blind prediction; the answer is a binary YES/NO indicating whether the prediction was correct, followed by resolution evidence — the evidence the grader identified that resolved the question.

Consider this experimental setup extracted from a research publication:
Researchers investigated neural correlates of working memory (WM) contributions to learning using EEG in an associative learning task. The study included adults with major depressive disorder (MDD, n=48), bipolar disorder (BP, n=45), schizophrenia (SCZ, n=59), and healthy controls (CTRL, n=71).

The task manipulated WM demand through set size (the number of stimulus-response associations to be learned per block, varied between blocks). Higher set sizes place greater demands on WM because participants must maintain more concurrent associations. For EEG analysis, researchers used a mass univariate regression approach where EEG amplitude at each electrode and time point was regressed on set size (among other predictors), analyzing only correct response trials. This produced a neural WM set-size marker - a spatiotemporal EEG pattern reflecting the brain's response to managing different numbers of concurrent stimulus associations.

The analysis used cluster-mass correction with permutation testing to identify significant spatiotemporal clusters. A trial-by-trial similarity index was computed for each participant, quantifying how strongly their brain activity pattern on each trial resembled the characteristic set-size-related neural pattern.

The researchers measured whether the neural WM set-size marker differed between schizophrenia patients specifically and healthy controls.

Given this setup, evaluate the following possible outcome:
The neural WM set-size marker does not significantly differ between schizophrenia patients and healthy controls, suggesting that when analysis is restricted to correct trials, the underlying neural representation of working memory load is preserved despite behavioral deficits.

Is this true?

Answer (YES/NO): NO